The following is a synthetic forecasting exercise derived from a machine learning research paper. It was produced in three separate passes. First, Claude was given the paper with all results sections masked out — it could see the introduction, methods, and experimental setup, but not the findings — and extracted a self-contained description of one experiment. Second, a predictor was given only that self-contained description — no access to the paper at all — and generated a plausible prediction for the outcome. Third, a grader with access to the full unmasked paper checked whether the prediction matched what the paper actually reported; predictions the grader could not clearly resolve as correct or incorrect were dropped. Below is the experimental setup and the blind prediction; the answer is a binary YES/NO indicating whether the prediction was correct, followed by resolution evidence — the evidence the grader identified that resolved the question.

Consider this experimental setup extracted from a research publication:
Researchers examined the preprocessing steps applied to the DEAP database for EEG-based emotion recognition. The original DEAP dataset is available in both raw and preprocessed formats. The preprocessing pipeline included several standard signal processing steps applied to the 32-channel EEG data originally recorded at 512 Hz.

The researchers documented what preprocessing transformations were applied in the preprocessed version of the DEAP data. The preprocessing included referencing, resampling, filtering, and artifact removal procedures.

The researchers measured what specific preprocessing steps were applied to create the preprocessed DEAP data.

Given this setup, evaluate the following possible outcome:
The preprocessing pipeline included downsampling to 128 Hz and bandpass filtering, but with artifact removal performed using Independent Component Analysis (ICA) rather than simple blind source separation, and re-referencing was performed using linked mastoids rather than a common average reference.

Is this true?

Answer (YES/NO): NO